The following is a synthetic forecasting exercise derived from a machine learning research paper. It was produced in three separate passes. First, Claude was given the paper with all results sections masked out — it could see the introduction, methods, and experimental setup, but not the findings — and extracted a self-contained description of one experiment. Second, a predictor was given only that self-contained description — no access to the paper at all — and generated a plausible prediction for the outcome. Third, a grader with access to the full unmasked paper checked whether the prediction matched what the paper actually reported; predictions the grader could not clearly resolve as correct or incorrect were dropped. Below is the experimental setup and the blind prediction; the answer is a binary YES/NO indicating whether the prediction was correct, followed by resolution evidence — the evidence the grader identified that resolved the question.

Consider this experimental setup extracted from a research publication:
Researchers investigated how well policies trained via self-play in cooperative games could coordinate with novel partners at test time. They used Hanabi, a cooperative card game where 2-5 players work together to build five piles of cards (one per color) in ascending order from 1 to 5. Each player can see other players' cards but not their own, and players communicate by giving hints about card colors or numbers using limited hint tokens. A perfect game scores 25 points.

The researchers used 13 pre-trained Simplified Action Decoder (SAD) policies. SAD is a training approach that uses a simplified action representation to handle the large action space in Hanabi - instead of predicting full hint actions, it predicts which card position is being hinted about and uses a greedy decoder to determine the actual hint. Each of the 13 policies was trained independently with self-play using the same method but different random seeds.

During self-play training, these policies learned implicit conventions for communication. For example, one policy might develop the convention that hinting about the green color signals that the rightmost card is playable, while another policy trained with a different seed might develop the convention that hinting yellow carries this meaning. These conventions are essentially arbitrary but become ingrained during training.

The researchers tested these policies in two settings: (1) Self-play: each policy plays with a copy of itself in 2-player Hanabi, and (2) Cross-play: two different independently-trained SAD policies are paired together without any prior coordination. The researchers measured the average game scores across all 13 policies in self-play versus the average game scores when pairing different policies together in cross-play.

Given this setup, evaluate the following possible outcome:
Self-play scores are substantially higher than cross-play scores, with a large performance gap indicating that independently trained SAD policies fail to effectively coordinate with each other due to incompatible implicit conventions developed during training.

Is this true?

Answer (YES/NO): YES